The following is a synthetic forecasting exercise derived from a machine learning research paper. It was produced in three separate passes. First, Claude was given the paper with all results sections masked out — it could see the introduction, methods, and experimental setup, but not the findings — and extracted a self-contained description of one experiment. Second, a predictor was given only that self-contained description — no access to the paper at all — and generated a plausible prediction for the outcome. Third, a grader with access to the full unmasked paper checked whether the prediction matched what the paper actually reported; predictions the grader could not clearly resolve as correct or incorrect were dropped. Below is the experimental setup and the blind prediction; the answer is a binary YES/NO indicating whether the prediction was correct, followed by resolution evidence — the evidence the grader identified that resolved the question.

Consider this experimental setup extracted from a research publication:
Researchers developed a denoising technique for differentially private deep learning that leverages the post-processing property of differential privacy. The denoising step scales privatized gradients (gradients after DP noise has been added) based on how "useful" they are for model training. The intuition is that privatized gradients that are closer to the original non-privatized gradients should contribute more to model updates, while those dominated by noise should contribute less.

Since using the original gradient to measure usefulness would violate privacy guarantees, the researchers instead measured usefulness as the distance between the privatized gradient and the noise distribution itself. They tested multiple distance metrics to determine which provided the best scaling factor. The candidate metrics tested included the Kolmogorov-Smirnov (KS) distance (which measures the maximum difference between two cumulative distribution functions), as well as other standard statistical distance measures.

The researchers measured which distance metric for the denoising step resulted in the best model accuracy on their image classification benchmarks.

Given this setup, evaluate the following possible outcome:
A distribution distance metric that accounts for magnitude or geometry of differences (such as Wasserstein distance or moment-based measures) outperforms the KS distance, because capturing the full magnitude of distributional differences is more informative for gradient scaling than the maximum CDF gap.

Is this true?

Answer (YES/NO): NO